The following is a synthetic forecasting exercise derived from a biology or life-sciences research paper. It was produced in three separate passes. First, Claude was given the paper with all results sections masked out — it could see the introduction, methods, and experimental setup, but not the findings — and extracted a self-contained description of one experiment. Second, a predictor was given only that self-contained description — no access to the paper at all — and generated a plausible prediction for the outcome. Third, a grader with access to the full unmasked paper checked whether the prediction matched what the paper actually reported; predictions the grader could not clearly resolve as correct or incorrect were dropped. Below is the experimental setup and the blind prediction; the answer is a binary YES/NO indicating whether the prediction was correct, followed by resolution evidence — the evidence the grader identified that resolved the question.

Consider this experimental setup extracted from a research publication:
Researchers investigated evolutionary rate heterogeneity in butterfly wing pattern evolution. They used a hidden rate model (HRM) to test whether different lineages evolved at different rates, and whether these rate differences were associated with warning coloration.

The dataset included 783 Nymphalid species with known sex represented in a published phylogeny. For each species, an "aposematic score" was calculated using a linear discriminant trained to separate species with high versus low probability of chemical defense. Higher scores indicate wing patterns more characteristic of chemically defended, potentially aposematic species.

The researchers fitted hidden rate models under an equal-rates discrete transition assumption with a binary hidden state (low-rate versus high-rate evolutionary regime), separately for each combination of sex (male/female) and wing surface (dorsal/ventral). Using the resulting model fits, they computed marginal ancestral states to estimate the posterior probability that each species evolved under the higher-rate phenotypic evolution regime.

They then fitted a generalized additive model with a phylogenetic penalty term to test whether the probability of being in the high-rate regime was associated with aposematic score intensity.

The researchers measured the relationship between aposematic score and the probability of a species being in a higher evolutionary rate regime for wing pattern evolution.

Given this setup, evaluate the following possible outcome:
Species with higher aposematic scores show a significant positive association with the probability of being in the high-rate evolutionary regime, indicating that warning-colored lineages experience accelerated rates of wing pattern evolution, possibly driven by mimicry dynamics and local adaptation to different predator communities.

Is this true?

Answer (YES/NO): YES